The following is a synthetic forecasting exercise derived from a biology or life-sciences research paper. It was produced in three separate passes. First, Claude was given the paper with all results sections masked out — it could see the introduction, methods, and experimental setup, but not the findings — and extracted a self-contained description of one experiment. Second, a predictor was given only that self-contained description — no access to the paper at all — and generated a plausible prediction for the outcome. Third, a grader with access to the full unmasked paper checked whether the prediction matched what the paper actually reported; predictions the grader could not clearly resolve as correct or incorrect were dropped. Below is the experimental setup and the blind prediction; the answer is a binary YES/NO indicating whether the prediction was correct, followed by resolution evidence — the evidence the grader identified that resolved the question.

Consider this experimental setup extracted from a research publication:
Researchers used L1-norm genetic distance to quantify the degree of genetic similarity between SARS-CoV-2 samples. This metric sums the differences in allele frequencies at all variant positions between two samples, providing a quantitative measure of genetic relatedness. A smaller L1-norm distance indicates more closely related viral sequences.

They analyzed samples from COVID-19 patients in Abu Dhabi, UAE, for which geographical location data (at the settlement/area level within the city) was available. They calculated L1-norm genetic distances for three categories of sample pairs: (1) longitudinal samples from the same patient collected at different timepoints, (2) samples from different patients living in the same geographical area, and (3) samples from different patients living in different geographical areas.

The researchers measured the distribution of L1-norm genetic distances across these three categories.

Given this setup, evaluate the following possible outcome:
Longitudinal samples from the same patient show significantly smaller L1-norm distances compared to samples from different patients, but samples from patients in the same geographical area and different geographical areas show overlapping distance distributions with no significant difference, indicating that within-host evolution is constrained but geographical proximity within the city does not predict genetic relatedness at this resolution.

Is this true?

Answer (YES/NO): NO